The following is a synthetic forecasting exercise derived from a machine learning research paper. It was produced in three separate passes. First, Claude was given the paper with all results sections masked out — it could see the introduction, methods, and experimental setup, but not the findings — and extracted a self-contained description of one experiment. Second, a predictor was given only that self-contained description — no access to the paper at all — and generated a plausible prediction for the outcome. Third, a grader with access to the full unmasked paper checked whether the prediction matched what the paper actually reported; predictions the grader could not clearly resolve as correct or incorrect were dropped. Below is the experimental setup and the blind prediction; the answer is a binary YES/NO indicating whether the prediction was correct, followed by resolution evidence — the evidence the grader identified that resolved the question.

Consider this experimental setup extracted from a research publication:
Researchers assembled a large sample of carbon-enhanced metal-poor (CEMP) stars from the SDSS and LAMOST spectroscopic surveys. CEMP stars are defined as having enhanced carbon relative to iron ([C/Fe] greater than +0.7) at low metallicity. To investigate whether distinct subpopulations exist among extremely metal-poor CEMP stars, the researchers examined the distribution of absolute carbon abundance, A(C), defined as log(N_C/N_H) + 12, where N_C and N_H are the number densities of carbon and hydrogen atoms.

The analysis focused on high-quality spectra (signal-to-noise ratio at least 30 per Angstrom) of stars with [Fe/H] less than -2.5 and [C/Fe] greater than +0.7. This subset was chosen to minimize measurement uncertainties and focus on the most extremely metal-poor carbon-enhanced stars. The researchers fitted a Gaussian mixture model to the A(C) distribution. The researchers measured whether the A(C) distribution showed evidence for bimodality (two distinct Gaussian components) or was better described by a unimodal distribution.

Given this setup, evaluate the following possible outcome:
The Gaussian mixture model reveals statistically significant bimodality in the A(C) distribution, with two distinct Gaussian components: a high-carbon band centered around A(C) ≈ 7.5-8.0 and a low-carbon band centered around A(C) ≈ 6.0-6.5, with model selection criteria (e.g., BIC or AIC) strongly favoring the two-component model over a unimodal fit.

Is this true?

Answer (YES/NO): NO